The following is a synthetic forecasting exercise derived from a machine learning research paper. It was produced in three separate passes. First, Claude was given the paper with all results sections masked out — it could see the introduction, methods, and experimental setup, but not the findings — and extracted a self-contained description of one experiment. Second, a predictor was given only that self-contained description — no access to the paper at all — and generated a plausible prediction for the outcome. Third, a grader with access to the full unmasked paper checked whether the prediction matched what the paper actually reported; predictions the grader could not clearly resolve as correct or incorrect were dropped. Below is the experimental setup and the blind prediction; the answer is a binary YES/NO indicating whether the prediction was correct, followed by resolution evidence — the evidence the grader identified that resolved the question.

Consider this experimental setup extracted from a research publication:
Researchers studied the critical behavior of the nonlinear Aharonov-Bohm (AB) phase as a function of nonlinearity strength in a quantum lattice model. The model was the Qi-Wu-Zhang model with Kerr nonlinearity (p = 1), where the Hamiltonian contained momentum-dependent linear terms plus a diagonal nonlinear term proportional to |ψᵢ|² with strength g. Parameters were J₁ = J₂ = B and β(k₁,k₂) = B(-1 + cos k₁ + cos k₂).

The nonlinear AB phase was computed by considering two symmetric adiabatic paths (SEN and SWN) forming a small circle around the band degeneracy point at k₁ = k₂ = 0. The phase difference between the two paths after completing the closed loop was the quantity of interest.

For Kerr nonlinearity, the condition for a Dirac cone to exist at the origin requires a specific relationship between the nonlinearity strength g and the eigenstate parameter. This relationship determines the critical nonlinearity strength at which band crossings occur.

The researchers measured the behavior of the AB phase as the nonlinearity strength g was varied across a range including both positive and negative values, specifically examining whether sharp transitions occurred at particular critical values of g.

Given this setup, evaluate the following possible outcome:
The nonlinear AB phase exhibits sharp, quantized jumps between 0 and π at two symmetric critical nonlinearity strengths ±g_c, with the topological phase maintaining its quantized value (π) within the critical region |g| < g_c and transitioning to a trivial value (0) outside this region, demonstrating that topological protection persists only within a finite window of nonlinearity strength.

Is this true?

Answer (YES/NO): NO